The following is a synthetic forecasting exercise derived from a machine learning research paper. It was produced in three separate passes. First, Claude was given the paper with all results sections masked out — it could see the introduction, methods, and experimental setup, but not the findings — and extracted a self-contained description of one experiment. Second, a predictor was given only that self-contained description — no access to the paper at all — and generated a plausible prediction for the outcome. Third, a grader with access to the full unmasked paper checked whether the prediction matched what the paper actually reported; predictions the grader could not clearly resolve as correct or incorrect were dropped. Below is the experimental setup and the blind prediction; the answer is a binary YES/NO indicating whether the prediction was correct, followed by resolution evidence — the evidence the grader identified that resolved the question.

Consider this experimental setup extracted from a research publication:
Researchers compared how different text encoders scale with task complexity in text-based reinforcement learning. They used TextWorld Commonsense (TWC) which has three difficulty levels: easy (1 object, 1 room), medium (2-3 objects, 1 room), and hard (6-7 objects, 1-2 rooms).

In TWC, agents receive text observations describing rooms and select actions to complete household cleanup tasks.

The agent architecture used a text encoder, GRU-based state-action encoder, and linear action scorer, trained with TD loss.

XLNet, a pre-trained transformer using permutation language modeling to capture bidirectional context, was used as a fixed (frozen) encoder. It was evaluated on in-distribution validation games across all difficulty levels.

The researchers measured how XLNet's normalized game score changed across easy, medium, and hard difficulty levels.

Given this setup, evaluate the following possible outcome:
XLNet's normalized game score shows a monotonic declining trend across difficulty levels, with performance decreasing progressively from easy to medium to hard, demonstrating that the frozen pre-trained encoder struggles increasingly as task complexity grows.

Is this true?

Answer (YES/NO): YES